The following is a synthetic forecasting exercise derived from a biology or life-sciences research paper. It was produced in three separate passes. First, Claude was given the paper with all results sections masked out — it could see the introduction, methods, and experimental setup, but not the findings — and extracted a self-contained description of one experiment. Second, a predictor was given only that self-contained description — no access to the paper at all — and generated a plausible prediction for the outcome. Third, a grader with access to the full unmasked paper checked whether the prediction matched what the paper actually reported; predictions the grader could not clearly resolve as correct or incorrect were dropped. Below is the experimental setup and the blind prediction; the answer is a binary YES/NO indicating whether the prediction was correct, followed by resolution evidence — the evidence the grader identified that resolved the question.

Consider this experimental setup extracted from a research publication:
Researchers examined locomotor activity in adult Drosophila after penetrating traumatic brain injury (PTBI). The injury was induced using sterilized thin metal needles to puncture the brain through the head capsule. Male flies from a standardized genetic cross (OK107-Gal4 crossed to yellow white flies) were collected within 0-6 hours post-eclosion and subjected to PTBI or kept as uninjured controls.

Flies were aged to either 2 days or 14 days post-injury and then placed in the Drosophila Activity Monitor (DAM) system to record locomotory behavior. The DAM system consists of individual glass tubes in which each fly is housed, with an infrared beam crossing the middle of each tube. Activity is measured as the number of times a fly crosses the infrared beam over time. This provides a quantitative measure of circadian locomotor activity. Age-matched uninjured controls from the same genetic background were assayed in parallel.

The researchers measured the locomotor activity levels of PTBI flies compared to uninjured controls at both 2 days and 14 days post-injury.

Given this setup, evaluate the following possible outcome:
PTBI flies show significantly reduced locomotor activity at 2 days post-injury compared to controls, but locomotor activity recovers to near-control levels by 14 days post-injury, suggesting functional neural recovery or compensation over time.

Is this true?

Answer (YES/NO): YES